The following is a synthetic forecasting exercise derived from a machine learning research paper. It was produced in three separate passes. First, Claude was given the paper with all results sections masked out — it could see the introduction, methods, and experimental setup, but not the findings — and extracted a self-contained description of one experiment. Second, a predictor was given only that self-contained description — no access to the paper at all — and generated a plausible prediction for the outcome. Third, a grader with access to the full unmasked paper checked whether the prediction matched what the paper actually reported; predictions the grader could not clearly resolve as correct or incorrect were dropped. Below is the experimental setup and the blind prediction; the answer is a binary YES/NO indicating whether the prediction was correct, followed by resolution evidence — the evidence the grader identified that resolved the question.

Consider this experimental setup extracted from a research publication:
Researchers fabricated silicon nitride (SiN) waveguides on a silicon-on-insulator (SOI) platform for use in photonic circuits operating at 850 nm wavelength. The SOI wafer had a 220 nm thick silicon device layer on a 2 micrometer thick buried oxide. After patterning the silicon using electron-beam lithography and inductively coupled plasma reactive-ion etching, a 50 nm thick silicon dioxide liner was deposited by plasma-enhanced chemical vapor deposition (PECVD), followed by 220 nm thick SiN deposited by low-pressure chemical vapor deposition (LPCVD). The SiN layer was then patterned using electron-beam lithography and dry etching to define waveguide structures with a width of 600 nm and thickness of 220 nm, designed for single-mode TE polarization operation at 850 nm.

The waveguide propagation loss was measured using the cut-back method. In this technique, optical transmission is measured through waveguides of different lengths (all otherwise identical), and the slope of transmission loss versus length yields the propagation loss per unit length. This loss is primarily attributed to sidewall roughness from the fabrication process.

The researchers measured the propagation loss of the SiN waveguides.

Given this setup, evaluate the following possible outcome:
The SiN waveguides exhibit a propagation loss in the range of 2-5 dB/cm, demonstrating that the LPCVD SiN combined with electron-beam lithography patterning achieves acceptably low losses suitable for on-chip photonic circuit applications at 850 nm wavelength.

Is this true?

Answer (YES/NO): NO